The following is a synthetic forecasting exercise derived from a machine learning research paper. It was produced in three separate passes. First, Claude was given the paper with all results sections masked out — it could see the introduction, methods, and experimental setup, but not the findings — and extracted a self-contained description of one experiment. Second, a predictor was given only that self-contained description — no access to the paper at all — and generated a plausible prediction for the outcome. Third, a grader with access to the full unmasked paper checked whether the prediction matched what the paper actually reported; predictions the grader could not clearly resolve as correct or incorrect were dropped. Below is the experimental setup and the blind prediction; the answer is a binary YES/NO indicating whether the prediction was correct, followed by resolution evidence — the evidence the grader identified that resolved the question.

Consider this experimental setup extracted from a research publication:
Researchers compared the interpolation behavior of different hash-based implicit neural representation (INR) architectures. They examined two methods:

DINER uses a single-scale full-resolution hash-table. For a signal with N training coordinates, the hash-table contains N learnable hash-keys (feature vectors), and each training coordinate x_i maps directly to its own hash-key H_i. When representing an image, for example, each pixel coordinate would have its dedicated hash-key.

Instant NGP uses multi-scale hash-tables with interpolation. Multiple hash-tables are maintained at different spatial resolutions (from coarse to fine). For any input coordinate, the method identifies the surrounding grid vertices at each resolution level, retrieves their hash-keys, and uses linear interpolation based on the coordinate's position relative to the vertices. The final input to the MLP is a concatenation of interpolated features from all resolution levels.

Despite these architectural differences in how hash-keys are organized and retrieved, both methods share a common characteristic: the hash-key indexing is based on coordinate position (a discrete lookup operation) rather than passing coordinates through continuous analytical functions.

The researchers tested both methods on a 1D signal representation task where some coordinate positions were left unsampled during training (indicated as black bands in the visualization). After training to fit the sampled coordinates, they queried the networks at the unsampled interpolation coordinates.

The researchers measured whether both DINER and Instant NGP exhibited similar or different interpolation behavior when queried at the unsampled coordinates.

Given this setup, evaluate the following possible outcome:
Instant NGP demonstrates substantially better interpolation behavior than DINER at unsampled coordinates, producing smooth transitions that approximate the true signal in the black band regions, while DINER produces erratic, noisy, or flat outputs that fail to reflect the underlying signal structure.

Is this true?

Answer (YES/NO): NO